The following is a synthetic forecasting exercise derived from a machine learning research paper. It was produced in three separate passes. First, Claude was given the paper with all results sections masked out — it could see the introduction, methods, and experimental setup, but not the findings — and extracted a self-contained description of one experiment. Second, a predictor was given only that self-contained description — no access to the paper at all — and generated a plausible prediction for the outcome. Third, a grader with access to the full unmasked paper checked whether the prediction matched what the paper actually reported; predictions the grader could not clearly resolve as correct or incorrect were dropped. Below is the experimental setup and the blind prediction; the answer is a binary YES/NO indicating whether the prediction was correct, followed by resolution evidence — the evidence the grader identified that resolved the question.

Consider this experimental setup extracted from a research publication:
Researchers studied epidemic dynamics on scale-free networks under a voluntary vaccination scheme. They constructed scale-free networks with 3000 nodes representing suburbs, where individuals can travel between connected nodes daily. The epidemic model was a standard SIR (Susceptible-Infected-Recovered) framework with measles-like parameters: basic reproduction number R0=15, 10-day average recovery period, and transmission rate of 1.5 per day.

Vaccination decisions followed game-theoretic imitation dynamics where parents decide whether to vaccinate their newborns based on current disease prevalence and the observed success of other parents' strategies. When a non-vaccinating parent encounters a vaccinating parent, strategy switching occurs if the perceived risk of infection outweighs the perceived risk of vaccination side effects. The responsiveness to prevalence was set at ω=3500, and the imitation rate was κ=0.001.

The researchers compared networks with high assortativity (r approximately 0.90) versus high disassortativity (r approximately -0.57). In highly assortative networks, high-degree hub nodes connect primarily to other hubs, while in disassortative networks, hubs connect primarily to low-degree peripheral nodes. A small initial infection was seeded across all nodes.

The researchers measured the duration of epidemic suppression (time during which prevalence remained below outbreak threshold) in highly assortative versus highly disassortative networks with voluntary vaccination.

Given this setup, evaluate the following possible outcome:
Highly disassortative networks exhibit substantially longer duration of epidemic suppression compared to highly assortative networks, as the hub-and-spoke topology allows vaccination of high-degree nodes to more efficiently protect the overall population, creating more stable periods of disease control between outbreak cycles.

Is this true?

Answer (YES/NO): NO